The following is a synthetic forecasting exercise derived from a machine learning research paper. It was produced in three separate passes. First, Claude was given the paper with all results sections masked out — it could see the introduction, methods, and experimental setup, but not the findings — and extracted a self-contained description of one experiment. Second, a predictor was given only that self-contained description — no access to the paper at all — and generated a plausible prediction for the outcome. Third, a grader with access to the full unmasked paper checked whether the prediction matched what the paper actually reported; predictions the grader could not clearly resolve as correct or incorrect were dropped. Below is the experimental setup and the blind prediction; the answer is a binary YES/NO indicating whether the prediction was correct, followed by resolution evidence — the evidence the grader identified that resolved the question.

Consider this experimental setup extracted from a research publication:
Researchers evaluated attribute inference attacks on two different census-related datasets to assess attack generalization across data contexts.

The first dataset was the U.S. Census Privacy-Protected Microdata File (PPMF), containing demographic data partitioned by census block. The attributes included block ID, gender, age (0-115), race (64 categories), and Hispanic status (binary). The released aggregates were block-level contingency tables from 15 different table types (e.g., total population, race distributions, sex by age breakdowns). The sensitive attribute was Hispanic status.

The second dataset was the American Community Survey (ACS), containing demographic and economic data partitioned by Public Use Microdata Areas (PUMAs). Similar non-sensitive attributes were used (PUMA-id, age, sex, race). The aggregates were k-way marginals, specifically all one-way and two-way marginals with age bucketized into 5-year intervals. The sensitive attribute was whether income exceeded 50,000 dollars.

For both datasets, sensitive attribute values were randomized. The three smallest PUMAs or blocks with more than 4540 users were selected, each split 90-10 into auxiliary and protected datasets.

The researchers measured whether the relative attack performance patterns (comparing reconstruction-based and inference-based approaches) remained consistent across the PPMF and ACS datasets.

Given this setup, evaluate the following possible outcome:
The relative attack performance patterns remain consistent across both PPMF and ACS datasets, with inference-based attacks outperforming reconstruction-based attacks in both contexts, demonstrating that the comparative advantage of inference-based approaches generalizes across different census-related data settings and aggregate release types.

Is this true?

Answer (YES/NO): YES